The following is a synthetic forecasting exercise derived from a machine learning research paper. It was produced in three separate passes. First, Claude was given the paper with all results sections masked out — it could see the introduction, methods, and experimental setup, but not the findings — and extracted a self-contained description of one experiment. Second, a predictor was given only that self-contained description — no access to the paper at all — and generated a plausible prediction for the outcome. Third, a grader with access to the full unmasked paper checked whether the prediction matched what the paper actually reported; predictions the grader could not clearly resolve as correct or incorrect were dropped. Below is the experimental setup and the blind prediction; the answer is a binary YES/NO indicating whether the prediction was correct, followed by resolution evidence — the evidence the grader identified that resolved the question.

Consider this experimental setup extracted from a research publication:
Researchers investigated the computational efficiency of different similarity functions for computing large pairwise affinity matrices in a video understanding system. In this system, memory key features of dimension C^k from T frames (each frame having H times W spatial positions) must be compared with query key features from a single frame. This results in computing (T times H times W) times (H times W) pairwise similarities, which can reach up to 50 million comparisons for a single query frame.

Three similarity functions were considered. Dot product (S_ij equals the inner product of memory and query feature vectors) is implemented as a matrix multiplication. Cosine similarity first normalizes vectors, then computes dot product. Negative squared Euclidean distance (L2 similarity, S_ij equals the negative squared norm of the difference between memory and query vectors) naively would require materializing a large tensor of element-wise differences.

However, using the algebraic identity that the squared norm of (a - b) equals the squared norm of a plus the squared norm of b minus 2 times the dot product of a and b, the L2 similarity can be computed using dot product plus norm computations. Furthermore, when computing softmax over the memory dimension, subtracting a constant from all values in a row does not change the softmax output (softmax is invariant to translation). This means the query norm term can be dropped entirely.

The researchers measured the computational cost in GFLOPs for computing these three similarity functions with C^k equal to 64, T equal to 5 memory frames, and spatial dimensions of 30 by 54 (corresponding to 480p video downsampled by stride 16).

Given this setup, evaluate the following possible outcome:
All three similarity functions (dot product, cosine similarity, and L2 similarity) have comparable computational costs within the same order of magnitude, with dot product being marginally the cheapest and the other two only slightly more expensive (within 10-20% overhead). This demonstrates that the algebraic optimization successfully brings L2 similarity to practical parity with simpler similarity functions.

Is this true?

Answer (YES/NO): NO